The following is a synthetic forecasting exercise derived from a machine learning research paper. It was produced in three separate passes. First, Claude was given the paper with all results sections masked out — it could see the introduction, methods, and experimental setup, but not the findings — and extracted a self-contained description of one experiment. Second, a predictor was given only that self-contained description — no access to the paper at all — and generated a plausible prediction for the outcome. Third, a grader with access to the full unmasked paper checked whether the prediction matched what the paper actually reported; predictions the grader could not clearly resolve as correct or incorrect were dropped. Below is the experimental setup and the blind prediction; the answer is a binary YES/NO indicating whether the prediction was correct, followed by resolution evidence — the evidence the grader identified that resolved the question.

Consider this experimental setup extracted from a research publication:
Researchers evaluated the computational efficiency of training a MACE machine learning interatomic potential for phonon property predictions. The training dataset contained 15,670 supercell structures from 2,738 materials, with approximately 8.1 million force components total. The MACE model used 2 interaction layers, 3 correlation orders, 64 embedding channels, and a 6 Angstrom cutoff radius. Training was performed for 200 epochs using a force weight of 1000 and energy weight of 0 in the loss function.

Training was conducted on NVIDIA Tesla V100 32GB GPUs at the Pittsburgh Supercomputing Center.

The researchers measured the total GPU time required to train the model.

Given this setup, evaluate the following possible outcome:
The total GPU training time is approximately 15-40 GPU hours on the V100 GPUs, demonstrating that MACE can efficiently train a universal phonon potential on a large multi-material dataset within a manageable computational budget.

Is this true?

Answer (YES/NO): NO